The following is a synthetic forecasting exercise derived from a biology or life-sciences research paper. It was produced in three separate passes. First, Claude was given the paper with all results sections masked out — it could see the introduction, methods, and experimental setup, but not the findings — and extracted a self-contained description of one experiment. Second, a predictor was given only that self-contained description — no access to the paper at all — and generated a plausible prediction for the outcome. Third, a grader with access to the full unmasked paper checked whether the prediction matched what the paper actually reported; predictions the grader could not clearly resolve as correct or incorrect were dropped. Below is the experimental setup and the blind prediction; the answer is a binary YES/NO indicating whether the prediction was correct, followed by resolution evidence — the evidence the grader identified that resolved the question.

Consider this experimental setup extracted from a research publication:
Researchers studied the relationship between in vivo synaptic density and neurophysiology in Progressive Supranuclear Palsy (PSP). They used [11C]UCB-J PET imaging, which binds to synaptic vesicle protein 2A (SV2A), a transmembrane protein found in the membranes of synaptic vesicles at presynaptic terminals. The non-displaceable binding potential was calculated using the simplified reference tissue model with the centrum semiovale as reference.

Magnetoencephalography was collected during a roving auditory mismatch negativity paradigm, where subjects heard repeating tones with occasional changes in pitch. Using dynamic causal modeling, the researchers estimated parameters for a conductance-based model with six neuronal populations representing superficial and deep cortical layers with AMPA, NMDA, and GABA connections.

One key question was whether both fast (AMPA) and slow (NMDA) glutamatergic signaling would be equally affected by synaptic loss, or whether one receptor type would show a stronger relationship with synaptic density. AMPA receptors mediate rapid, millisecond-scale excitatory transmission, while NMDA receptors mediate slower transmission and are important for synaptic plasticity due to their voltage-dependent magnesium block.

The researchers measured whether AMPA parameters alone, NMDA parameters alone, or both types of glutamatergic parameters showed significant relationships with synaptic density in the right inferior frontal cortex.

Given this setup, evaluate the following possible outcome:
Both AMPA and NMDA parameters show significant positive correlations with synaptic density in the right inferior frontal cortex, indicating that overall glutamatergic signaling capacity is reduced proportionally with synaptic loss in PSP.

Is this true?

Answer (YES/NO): NO